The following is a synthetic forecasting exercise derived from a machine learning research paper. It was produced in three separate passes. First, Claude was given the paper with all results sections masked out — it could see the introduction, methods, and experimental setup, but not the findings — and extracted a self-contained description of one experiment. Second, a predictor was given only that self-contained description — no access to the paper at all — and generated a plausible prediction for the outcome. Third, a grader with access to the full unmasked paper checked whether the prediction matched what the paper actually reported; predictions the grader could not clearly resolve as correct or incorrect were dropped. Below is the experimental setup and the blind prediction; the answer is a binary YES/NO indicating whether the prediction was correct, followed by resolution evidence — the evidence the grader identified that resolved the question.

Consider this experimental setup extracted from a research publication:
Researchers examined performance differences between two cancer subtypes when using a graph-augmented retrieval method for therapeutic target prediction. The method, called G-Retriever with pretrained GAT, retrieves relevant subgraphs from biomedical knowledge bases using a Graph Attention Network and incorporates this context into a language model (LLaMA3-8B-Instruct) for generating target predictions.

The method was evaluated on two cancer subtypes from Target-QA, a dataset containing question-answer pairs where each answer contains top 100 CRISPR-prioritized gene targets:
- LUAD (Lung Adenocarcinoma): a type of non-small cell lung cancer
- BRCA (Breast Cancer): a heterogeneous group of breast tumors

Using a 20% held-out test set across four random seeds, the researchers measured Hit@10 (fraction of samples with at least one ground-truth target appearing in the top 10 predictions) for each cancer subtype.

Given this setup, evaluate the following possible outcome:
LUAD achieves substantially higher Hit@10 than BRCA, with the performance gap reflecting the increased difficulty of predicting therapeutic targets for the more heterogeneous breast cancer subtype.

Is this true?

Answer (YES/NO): NO